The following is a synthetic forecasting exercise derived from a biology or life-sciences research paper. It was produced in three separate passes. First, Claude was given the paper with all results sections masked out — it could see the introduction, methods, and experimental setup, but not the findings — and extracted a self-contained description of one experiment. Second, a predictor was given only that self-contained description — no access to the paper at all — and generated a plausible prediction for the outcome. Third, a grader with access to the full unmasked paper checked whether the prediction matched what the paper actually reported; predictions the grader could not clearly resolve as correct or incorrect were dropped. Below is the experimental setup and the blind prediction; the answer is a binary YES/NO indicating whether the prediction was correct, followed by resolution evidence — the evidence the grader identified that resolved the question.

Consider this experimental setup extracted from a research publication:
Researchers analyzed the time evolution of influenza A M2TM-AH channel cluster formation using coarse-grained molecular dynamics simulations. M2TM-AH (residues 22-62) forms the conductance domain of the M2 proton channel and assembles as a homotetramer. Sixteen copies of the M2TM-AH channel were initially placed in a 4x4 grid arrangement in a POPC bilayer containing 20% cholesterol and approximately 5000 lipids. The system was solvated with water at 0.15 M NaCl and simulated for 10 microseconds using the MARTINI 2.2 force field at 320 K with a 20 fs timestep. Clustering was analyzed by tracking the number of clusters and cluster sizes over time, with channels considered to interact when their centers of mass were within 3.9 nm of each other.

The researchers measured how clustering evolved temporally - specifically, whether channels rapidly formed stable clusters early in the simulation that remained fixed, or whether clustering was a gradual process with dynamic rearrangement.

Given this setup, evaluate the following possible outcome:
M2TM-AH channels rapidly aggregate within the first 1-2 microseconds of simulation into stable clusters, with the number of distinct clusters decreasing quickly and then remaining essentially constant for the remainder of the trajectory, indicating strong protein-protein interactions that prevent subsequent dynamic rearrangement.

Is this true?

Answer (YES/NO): NO